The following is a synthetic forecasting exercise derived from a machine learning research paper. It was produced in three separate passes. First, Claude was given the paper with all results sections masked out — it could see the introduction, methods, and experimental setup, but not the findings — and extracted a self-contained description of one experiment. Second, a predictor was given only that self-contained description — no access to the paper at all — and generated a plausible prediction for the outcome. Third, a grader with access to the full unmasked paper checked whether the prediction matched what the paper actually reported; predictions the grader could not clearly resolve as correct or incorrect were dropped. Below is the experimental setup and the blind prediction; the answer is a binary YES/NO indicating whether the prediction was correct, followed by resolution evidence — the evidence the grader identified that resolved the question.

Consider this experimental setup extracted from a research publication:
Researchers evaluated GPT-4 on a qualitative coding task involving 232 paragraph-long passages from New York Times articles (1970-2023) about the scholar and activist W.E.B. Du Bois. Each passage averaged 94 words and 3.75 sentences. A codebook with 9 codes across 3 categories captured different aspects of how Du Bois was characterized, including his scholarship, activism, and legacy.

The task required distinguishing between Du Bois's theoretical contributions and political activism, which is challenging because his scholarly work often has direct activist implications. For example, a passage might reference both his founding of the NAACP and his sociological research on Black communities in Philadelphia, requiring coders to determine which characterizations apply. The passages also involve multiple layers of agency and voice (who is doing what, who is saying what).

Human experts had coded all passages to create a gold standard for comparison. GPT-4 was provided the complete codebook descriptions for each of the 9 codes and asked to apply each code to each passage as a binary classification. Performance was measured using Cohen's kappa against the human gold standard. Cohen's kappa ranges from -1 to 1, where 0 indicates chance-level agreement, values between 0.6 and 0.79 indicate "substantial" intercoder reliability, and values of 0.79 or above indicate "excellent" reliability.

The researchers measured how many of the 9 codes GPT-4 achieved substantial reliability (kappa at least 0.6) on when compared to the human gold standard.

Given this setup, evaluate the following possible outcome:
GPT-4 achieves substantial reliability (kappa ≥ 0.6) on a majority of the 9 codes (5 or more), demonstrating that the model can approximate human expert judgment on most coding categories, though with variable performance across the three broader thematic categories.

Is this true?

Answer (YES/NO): YES